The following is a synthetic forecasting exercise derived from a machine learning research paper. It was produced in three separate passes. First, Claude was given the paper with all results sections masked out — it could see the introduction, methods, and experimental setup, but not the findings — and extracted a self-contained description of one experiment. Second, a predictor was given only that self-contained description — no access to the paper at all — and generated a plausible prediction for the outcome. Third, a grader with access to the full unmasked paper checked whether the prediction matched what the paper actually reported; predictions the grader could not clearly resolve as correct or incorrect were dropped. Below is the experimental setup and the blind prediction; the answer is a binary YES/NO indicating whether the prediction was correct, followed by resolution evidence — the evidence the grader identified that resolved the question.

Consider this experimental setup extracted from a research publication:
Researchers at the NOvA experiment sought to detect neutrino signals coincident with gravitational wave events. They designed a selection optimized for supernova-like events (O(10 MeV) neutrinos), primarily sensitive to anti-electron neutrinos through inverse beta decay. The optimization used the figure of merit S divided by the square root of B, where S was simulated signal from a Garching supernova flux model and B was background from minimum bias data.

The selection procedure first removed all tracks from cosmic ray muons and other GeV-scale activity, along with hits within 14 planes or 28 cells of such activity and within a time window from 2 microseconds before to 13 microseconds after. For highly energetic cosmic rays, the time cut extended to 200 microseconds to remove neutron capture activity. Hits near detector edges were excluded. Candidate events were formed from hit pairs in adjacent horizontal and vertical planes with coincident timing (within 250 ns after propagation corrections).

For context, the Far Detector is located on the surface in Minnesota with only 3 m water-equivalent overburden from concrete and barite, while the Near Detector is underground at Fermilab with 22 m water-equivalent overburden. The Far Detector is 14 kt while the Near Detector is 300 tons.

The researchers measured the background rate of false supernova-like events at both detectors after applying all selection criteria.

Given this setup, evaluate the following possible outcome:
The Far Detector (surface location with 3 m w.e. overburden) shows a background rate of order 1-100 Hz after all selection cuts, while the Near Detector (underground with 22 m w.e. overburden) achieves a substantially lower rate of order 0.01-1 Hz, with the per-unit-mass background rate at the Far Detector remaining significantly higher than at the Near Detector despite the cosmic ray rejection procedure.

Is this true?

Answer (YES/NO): NO